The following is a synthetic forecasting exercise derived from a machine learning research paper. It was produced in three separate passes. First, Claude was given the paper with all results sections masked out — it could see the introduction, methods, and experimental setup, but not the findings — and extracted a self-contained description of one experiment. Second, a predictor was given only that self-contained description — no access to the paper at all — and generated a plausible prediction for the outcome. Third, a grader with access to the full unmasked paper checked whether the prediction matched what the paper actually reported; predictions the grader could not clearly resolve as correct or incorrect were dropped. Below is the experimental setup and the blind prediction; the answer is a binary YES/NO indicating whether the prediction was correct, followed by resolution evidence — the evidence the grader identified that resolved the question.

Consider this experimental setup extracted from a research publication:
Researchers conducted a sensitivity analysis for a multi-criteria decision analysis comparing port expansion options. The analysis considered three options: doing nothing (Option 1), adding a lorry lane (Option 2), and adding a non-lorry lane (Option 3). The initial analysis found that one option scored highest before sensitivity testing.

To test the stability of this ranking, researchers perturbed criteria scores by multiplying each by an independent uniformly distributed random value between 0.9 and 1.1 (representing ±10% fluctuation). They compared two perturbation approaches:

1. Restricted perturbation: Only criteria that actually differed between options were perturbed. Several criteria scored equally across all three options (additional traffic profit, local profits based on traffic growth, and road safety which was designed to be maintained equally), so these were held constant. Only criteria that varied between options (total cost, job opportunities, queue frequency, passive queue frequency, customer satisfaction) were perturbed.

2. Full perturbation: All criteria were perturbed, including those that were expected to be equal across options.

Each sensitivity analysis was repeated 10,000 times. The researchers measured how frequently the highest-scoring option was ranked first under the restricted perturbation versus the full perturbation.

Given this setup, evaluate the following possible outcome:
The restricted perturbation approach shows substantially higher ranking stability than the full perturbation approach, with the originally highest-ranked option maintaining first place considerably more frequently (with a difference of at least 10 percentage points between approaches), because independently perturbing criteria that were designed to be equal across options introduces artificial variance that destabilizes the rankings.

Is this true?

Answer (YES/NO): YES